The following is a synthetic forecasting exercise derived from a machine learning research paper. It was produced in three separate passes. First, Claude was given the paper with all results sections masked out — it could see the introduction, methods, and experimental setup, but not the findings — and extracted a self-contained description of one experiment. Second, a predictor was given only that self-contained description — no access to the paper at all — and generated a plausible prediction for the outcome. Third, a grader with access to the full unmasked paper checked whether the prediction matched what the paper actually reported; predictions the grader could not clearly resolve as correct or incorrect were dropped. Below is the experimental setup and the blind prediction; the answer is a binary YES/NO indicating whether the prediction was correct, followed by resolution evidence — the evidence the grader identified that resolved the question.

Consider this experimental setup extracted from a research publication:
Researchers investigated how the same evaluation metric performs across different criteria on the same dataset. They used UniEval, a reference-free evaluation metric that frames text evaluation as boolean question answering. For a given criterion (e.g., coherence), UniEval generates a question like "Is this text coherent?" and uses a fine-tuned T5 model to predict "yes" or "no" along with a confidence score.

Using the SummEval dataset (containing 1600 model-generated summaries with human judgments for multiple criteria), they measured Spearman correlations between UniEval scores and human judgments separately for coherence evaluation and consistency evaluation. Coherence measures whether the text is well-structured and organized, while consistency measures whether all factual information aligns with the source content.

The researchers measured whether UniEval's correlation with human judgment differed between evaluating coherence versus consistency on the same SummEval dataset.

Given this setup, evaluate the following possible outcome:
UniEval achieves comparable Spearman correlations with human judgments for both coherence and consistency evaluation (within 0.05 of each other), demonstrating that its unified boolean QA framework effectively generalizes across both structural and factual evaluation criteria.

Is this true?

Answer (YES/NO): NO